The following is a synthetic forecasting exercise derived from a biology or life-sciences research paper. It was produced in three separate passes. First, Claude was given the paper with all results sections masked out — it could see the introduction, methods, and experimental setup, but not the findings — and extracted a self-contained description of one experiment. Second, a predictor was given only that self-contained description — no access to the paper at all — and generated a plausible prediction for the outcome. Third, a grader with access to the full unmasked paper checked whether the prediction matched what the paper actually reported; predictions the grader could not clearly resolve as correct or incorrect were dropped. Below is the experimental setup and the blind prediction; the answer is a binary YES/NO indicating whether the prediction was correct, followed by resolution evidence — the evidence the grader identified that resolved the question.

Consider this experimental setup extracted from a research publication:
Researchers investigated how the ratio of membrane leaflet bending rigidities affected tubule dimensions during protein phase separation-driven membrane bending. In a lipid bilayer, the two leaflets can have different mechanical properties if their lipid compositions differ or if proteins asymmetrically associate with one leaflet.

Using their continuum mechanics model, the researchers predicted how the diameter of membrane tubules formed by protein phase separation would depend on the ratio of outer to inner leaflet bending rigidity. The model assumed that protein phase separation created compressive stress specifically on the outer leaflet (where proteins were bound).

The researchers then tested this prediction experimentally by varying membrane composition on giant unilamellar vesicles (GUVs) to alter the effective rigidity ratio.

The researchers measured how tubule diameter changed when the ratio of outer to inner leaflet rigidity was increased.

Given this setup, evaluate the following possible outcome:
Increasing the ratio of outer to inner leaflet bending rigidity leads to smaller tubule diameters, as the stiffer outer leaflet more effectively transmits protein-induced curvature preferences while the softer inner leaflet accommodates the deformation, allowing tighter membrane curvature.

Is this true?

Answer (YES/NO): NO